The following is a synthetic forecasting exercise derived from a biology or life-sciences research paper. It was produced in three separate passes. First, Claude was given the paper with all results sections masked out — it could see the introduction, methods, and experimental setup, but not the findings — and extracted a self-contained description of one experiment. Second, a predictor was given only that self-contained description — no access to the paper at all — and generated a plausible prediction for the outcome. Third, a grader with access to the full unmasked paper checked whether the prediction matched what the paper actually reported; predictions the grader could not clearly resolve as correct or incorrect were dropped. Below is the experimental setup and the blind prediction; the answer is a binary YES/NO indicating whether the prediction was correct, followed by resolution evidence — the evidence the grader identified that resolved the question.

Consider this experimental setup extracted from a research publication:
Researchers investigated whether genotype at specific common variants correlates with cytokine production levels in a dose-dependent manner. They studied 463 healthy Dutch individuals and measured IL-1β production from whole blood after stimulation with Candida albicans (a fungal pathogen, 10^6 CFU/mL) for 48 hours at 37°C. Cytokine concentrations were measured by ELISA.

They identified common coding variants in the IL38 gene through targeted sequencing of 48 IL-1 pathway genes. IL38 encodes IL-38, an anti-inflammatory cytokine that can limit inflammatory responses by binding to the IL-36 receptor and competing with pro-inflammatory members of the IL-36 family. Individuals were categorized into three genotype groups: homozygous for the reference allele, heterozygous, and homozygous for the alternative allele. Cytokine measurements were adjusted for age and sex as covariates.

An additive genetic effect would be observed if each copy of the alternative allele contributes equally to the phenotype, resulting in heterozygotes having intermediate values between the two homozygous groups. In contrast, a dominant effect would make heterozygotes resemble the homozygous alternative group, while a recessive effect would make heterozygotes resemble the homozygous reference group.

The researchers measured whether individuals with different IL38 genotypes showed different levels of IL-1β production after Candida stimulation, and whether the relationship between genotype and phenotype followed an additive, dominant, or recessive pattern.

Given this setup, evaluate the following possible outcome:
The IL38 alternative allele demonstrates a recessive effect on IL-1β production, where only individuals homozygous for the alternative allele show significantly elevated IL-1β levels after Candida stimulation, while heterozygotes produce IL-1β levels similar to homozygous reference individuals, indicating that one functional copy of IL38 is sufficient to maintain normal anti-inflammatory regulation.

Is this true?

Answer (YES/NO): NO